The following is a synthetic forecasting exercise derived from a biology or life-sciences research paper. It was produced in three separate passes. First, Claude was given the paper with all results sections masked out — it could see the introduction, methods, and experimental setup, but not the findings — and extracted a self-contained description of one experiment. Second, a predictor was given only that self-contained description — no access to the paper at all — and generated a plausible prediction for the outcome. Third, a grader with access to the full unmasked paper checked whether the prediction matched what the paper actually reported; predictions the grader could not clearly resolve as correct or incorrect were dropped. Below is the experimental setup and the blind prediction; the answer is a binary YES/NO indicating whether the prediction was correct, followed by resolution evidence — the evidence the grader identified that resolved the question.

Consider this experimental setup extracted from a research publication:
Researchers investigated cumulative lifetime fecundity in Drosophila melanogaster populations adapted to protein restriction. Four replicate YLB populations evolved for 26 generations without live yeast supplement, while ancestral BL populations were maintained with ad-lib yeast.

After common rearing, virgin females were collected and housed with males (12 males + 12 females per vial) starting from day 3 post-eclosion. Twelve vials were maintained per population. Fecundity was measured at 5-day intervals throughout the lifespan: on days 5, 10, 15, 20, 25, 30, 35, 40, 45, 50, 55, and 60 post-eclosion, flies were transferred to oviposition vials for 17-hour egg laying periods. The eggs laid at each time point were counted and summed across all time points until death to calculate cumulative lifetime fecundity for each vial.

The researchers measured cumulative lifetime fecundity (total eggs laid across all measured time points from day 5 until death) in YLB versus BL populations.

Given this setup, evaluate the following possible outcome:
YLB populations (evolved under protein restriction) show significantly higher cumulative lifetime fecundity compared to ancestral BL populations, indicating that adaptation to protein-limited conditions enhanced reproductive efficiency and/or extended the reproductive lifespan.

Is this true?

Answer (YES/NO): NO